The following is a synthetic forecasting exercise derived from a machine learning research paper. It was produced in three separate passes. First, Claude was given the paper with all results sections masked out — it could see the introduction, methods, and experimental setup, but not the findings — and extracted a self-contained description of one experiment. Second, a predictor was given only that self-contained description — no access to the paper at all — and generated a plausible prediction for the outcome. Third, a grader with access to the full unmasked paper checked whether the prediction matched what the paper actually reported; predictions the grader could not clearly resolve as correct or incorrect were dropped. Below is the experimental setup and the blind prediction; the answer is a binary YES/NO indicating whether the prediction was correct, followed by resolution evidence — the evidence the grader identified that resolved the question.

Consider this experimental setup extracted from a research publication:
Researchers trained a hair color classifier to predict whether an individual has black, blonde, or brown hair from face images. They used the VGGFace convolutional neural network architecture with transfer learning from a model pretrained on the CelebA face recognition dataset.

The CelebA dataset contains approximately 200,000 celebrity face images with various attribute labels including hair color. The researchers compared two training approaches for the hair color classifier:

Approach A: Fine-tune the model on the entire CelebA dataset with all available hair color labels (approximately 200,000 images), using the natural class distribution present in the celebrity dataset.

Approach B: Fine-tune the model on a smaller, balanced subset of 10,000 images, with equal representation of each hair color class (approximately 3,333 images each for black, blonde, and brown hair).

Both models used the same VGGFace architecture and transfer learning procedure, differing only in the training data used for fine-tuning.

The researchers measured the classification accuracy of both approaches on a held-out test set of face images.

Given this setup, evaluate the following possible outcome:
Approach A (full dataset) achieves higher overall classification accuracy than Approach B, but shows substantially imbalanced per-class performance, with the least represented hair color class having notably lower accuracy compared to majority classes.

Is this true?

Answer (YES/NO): NO